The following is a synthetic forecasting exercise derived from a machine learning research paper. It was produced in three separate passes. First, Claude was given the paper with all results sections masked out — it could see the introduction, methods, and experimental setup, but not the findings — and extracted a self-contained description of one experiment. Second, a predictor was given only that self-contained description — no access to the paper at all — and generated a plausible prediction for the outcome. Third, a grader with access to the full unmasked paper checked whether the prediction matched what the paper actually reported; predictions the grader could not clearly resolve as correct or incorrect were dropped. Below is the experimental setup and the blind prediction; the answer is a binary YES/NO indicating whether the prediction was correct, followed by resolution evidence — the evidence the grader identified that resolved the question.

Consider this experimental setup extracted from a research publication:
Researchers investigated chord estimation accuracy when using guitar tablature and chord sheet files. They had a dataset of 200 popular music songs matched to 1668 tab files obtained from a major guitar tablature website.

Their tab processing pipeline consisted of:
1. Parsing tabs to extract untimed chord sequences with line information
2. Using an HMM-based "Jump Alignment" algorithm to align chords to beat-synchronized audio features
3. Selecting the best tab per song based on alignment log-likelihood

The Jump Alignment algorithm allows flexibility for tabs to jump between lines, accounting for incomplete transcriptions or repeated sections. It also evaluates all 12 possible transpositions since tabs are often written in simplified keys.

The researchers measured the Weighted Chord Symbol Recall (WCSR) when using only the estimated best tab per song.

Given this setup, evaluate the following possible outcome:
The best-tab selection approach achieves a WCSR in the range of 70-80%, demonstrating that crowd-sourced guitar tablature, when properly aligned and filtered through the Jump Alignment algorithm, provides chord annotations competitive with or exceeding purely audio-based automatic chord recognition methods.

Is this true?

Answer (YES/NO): NO